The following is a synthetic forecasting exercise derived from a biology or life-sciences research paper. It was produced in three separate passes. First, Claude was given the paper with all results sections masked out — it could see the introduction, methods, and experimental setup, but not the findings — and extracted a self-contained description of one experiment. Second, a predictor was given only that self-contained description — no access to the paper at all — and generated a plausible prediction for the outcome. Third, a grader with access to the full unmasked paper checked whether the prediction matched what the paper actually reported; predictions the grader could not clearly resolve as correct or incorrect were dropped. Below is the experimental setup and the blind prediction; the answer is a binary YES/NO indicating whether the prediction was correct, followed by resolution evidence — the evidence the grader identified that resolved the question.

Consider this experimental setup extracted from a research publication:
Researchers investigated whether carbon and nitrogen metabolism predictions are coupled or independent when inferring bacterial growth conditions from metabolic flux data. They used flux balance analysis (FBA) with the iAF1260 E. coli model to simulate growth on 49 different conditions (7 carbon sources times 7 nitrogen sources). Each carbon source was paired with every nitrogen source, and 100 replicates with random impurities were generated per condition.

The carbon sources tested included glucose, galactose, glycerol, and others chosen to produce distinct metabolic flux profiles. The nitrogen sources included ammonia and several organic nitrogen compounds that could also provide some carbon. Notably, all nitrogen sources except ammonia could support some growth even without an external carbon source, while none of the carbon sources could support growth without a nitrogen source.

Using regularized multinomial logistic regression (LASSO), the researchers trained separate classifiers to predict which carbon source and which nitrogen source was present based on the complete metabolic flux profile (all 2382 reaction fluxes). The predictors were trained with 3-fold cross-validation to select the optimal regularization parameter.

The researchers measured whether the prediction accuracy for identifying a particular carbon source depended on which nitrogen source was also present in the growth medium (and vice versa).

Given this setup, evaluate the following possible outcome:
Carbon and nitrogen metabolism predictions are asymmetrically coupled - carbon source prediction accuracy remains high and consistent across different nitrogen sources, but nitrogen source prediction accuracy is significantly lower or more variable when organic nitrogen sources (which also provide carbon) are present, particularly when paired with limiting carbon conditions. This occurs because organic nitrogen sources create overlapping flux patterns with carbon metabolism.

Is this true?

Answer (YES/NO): NO